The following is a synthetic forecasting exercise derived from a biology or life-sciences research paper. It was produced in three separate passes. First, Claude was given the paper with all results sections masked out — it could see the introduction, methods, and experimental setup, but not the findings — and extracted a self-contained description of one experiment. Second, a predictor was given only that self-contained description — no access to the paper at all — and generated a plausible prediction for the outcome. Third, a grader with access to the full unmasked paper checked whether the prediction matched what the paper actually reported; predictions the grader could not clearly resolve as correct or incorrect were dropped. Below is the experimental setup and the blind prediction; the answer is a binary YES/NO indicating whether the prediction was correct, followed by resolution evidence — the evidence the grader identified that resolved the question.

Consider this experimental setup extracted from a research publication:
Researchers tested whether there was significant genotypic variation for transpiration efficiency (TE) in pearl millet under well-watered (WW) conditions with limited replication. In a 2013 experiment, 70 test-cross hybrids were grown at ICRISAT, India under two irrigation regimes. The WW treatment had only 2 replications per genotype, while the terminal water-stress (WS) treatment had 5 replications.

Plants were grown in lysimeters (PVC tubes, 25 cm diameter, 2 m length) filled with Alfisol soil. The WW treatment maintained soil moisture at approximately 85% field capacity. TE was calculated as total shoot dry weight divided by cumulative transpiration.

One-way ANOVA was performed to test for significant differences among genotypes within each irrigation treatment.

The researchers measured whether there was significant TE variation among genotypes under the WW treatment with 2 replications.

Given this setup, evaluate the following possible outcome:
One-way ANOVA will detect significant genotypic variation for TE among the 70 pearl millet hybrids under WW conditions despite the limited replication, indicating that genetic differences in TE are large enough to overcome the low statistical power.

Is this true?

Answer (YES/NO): NO